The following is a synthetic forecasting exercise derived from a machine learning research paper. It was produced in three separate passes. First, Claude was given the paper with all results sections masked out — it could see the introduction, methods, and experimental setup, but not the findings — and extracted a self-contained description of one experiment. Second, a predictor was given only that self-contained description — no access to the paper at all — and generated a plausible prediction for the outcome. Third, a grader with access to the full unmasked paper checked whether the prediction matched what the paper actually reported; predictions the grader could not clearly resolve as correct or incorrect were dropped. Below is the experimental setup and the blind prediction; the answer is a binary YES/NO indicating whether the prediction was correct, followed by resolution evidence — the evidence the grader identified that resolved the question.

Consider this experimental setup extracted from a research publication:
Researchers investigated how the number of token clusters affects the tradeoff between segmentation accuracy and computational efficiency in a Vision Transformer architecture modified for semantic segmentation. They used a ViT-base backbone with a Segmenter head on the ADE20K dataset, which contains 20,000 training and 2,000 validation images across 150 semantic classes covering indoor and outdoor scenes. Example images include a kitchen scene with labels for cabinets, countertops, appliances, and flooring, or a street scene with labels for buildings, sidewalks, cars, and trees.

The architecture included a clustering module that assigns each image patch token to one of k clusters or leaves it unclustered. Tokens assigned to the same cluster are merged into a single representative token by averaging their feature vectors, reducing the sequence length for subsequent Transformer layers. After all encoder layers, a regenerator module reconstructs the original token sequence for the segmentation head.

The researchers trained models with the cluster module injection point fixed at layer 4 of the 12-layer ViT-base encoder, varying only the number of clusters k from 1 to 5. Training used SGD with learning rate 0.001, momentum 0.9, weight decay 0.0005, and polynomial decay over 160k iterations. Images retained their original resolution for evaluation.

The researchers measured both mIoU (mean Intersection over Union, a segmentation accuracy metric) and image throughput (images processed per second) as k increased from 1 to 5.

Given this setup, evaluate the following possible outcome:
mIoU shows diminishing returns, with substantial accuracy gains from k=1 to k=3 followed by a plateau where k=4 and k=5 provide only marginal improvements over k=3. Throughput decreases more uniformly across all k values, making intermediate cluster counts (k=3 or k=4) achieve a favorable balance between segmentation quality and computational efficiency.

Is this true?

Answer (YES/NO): NO